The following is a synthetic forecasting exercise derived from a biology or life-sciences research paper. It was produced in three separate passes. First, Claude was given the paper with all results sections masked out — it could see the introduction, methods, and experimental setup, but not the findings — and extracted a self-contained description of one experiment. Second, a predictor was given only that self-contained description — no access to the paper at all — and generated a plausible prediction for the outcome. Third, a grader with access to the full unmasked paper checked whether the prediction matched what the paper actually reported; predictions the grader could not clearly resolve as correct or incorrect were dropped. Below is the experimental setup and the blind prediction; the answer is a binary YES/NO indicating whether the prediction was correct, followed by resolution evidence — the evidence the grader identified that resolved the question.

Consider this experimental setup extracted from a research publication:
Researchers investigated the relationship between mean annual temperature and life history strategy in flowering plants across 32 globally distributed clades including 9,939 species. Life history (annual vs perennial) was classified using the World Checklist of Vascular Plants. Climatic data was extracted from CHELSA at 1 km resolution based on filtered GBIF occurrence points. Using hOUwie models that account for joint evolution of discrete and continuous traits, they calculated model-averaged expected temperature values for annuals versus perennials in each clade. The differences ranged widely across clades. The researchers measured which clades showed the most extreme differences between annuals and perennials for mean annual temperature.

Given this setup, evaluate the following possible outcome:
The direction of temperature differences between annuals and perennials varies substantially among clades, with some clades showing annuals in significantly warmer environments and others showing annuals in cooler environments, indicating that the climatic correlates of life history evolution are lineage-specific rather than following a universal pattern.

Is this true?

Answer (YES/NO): NO